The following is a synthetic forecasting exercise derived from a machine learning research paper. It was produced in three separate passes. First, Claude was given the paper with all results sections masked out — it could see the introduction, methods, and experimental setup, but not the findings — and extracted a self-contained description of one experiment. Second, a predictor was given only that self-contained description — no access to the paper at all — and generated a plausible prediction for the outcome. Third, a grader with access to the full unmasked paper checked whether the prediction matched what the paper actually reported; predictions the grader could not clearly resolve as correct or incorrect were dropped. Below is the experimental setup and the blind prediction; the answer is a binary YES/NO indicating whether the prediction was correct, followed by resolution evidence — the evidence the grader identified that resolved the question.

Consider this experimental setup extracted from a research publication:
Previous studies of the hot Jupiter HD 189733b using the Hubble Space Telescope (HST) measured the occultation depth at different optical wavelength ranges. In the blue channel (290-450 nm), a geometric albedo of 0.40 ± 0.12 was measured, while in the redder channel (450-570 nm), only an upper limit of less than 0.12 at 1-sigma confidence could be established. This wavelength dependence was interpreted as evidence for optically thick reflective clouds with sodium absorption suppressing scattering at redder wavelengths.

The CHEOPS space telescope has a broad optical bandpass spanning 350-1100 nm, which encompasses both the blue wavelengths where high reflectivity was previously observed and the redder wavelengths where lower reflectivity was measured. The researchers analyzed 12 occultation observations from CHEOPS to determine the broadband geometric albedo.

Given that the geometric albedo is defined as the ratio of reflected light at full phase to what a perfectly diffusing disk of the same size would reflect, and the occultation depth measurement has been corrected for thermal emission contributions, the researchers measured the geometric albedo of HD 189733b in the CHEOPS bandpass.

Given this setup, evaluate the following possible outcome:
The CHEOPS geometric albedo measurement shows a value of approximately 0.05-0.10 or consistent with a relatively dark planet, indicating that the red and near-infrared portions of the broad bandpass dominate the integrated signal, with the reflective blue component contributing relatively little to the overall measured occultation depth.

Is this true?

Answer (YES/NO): YES